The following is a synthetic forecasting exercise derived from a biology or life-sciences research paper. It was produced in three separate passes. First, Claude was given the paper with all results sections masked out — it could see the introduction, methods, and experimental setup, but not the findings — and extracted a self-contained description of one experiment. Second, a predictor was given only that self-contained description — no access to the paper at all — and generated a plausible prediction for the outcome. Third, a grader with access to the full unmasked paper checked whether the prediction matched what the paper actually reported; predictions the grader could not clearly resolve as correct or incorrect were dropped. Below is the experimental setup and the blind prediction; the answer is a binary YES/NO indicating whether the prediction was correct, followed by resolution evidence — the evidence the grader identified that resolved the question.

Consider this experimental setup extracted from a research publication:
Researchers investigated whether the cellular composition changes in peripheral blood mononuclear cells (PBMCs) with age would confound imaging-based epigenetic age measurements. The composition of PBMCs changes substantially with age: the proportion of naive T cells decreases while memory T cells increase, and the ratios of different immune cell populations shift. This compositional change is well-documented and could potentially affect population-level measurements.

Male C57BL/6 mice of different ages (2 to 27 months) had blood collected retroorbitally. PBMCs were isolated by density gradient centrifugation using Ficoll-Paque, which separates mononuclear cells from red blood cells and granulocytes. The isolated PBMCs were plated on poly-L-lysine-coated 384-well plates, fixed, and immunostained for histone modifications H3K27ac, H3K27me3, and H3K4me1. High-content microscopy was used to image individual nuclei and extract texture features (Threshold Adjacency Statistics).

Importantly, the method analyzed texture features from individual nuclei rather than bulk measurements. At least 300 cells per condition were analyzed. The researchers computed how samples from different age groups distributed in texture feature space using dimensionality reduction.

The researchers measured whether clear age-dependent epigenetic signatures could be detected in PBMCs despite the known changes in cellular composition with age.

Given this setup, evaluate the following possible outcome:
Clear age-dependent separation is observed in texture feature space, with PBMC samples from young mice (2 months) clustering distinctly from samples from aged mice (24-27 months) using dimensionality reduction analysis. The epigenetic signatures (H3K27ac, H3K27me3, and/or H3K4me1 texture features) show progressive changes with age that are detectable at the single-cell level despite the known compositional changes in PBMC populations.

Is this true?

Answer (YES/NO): YES